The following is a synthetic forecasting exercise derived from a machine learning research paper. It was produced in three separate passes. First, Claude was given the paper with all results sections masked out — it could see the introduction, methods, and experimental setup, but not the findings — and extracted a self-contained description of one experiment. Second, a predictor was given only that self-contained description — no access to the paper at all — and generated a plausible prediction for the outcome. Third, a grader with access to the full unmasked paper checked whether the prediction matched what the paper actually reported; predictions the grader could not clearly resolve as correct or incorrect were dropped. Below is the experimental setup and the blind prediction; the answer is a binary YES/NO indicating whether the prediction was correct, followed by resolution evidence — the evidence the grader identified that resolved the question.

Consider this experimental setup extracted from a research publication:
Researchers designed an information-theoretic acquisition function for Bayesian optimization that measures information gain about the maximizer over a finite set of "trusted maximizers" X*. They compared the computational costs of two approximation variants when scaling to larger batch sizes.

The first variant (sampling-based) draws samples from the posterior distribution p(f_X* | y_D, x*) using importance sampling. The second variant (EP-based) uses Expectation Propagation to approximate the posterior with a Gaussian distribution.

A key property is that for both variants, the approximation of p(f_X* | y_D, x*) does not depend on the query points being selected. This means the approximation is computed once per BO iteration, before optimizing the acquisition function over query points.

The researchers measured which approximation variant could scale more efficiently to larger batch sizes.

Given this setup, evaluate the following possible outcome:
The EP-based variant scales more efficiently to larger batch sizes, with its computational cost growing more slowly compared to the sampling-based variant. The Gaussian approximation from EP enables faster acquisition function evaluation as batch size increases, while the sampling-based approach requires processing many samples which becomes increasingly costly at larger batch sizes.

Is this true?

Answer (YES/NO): YES